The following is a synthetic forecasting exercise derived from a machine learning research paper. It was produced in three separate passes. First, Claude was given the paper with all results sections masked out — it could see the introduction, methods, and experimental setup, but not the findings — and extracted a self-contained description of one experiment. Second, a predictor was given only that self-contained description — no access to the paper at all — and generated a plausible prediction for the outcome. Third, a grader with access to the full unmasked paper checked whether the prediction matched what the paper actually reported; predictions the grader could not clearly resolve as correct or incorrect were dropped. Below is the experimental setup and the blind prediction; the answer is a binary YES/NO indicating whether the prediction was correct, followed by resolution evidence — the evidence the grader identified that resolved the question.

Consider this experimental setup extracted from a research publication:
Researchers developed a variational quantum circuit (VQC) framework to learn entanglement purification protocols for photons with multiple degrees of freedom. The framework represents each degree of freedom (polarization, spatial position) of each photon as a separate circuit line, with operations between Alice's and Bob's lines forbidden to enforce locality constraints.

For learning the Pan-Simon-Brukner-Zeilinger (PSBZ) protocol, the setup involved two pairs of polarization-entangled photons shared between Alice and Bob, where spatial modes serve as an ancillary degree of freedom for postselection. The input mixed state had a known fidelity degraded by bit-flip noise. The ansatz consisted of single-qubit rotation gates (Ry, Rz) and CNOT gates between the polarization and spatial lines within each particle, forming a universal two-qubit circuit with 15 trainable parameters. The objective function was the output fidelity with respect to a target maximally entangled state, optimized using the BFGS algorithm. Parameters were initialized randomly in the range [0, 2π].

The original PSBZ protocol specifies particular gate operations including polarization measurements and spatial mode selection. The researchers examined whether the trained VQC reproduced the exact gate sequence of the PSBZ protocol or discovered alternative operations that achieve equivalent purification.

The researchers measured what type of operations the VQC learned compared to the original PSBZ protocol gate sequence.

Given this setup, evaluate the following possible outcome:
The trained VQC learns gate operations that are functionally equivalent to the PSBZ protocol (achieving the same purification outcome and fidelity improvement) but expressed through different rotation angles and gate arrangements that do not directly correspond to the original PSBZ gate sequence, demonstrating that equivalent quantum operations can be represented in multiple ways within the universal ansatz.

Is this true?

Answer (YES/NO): YES